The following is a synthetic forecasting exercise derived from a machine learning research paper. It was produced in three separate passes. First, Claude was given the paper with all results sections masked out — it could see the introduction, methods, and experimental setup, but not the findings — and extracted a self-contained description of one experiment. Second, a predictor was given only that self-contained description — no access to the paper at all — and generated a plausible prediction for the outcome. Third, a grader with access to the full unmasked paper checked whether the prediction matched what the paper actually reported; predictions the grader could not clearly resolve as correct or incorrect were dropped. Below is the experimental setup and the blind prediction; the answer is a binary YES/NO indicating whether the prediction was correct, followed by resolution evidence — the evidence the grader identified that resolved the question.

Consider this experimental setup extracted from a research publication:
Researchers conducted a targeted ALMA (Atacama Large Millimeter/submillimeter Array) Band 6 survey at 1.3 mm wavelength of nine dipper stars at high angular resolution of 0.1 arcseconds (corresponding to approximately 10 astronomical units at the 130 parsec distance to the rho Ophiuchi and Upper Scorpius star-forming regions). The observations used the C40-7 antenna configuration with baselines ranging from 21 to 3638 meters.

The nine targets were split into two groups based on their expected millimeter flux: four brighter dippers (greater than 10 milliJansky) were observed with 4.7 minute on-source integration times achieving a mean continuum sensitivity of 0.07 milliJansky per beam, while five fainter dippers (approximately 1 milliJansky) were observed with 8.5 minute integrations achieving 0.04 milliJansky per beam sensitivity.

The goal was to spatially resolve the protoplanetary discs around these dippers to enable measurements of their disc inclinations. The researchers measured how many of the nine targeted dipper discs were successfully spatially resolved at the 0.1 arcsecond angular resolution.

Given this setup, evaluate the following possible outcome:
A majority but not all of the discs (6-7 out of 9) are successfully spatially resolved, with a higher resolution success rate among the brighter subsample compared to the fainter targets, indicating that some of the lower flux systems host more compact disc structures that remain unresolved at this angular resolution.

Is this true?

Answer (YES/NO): YES